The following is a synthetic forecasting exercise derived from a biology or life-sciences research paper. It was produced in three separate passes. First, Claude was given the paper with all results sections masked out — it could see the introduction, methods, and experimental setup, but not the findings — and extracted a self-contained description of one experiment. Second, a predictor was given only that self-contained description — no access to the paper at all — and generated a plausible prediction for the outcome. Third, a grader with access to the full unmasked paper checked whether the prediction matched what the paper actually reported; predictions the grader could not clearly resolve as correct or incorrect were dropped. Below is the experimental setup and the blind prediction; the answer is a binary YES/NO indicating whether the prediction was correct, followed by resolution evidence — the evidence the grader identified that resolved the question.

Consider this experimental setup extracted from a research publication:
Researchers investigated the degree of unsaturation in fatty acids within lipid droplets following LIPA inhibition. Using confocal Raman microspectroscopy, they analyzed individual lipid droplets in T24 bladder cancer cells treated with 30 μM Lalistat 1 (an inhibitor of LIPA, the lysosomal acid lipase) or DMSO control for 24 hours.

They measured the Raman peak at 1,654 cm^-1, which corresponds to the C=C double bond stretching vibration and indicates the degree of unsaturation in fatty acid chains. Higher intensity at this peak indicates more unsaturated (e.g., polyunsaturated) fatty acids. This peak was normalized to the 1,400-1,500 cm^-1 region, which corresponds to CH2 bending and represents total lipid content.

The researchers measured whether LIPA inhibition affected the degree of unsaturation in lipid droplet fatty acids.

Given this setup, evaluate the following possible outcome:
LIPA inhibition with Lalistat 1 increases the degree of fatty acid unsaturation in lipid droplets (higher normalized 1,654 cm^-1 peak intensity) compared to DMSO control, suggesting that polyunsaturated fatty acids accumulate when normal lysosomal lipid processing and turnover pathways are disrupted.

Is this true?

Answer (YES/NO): NO